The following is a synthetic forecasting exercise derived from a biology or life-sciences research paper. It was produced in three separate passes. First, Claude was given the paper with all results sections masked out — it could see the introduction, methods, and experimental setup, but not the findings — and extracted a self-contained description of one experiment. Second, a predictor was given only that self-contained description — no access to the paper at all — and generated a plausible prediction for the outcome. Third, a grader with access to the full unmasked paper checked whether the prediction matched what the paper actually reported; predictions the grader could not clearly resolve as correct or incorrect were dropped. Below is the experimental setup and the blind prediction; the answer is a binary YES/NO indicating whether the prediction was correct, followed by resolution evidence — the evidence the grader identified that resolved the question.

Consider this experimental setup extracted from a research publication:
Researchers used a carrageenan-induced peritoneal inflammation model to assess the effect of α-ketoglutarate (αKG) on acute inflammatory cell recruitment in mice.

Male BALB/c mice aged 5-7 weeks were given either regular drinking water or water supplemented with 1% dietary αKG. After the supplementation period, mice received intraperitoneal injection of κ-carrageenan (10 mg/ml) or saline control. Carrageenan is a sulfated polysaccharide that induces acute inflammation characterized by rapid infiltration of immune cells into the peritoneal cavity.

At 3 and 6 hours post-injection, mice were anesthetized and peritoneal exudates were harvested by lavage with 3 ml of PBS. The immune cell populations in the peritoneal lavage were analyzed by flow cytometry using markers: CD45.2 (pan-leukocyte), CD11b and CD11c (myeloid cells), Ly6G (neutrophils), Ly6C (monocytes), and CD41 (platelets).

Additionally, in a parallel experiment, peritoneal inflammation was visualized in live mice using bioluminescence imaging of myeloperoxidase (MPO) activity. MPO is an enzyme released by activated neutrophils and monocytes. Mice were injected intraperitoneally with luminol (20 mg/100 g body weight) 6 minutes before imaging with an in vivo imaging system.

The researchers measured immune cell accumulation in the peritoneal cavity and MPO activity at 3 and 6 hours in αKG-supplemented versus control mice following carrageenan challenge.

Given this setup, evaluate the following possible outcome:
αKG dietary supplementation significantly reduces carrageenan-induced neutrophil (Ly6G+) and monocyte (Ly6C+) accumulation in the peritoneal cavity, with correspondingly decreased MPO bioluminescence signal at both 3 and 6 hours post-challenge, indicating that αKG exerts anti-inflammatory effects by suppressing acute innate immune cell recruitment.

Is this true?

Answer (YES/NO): YES